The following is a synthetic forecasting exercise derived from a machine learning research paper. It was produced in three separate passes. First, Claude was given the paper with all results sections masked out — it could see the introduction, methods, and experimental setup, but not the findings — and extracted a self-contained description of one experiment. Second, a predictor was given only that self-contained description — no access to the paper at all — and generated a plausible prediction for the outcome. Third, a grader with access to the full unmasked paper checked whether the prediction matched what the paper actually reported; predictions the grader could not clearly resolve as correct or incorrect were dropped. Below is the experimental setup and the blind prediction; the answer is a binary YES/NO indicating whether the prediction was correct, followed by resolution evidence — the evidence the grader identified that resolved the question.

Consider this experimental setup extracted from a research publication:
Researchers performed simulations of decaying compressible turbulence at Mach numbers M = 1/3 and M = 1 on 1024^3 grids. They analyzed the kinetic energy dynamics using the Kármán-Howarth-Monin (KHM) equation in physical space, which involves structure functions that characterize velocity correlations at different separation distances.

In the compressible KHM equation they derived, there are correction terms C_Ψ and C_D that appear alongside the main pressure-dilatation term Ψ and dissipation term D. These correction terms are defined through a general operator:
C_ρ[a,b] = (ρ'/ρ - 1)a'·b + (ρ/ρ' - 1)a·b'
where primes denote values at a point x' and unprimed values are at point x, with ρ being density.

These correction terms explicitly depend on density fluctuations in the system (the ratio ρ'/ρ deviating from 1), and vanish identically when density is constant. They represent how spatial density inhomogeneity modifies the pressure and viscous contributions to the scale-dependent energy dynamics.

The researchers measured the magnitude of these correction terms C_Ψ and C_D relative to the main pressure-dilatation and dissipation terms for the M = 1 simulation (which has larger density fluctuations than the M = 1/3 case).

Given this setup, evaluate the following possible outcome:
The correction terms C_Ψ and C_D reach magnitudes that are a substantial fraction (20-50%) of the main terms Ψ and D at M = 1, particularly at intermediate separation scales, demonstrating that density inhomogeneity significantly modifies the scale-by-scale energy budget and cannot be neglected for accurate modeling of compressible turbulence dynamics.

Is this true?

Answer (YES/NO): NO